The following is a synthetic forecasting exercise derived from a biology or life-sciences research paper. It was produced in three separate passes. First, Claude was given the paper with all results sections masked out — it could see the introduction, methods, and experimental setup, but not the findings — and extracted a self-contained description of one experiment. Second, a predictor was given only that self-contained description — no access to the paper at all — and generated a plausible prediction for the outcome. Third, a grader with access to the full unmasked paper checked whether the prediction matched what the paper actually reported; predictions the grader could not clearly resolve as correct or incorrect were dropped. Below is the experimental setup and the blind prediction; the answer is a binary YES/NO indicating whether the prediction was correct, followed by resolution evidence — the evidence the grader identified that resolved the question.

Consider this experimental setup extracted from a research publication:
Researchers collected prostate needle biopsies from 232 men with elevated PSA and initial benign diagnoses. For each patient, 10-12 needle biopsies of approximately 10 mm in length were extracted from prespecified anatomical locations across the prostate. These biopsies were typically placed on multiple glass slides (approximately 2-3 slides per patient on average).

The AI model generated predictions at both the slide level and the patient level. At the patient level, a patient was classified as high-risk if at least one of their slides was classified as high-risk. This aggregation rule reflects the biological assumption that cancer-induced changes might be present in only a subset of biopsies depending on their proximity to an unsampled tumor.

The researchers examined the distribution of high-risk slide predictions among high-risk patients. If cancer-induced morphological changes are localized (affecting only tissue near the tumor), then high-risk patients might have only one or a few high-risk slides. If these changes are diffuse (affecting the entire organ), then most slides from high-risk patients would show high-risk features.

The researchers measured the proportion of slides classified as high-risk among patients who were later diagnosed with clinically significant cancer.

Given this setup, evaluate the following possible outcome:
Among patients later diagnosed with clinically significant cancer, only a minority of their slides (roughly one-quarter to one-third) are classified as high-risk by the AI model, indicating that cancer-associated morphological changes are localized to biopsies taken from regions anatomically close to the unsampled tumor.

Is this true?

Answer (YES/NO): NO